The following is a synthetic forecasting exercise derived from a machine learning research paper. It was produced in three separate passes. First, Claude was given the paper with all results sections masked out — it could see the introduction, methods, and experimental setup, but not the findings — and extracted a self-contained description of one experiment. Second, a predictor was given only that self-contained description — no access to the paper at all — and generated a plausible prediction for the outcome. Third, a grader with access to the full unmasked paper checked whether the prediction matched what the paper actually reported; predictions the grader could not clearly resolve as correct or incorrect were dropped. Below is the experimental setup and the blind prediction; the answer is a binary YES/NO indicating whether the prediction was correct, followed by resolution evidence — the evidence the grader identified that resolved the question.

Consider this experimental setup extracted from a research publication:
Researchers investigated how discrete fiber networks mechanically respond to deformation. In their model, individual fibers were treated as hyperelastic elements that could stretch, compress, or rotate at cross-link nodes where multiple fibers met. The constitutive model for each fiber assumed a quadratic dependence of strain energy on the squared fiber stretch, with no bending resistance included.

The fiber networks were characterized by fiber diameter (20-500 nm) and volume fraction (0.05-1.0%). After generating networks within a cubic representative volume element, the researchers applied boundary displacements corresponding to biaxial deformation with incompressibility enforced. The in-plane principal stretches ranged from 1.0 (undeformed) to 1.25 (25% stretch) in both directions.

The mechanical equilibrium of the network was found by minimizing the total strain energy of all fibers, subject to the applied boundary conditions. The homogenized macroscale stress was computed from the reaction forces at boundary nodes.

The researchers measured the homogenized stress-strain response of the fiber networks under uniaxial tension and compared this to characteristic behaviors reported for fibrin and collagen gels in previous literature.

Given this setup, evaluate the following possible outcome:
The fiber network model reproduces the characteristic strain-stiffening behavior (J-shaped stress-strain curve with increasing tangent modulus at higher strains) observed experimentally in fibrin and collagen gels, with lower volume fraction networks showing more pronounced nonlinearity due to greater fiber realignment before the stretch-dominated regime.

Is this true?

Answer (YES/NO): NO